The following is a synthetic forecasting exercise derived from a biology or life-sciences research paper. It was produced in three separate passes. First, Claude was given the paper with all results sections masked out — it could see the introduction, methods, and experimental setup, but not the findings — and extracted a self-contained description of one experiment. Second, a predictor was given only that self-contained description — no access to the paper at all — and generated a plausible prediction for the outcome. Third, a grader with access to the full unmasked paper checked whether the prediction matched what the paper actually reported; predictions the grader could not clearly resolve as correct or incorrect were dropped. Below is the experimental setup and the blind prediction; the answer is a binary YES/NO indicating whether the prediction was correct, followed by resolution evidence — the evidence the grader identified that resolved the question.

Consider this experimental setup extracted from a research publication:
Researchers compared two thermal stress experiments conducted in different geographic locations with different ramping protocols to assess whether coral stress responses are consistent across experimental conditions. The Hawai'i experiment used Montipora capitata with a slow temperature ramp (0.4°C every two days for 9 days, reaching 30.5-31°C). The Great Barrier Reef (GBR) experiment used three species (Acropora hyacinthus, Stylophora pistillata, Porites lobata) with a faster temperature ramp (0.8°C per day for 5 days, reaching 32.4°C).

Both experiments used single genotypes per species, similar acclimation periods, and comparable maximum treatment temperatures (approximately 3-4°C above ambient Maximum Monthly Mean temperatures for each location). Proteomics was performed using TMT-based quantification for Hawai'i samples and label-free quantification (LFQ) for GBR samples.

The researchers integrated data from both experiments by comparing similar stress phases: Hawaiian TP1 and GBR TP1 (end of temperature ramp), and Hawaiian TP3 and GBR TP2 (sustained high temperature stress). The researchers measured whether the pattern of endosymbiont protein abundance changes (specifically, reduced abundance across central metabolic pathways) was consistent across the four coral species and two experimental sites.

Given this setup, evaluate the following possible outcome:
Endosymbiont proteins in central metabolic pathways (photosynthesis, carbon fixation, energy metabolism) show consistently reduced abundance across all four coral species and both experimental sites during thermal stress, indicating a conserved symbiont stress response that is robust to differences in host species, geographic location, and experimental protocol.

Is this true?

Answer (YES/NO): YES